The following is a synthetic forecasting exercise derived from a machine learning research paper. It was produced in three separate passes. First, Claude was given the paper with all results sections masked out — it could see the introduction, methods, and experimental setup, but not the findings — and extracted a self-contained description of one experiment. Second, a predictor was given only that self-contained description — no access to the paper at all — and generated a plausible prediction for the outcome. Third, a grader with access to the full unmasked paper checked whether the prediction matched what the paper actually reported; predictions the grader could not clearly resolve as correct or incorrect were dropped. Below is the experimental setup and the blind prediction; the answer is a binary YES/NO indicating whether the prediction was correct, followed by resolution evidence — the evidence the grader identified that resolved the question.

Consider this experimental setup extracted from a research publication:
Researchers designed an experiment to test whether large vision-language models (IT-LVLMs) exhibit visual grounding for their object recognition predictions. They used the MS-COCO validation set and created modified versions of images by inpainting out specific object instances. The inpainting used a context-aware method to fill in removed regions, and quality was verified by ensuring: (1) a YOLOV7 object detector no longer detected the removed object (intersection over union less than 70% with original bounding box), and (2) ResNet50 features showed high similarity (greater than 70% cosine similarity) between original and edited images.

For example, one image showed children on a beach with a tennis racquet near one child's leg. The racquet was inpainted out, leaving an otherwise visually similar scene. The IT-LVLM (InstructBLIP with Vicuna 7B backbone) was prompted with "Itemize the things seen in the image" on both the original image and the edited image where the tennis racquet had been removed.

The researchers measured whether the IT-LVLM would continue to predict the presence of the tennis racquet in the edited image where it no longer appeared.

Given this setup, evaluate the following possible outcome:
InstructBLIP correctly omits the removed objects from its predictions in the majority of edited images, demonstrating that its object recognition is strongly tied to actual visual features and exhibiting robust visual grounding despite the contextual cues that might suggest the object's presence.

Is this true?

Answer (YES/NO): NO